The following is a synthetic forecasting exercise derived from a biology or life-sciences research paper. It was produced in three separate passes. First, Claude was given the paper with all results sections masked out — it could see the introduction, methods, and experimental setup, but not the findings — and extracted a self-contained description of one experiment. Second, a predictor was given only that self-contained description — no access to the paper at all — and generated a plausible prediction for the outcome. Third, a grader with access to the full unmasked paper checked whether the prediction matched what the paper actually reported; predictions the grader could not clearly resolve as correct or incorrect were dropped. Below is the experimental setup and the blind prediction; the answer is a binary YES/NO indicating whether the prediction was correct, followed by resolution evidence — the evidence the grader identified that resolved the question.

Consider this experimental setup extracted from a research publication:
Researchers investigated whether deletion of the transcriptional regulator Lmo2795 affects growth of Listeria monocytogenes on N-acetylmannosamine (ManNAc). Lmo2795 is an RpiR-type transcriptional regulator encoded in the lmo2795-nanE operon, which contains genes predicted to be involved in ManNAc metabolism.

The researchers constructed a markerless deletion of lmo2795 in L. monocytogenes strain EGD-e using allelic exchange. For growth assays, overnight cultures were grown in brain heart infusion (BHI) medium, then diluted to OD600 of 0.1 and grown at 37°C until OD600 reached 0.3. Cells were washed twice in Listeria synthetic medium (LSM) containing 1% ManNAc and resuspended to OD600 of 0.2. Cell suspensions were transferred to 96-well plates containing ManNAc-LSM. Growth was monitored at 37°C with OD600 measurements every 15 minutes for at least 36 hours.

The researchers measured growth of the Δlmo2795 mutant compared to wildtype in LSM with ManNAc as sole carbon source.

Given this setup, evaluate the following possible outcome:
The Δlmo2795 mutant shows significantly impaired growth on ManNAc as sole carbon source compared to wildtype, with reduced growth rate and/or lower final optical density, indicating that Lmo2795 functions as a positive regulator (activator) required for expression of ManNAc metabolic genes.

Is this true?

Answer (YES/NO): YES